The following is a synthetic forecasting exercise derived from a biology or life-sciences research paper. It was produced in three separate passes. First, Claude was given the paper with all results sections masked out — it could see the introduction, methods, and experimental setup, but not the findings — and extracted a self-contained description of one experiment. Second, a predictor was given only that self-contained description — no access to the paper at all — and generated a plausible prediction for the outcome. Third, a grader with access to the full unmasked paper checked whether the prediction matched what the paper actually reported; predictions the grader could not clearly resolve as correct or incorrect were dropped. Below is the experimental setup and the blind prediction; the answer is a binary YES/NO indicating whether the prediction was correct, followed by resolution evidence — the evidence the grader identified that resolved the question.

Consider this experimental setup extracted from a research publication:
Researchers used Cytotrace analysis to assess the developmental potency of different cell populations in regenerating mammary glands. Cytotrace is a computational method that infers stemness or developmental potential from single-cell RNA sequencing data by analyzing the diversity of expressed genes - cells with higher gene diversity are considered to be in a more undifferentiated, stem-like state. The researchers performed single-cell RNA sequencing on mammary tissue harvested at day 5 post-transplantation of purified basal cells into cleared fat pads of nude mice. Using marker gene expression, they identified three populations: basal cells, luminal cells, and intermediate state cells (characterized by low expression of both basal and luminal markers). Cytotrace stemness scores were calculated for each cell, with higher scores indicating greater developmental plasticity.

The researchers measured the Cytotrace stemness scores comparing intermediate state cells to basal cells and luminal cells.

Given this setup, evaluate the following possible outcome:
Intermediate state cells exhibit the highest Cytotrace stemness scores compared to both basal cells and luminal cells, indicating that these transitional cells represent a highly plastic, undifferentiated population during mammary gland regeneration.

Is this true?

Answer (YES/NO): YES